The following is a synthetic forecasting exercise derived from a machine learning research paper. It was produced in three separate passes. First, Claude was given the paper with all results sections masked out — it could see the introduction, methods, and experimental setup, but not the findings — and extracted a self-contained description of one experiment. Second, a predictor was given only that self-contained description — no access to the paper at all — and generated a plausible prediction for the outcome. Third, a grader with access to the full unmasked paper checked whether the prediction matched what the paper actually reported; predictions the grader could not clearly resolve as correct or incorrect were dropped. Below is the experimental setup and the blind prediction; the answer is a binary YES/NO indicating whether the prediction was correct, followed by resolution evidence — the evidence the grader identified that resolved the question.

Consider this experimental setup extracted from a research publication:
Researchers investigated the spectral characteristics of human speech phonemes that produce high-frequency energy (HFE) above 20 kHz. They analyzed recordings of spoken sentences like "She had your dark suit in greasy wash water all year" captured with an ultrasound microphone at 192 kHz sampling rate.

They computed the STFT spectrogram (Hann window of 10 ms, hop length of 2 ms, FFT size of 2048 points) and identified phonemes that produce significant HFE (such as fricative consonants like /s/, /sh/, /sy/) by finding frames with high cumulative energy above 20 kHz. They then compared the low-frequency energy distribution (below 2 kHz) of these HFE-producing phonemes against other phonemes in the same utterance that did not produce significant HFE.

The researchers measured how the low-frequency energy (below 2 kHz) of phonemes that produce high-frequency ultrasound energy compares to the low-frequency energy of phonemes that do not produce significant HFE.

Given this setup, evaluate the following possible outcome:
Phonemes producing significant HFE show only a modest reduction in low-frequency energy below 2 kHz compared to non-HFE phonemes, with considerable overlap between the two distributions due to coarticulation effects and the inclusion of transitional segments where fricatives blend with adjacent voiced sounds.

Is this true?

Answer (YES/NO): NO